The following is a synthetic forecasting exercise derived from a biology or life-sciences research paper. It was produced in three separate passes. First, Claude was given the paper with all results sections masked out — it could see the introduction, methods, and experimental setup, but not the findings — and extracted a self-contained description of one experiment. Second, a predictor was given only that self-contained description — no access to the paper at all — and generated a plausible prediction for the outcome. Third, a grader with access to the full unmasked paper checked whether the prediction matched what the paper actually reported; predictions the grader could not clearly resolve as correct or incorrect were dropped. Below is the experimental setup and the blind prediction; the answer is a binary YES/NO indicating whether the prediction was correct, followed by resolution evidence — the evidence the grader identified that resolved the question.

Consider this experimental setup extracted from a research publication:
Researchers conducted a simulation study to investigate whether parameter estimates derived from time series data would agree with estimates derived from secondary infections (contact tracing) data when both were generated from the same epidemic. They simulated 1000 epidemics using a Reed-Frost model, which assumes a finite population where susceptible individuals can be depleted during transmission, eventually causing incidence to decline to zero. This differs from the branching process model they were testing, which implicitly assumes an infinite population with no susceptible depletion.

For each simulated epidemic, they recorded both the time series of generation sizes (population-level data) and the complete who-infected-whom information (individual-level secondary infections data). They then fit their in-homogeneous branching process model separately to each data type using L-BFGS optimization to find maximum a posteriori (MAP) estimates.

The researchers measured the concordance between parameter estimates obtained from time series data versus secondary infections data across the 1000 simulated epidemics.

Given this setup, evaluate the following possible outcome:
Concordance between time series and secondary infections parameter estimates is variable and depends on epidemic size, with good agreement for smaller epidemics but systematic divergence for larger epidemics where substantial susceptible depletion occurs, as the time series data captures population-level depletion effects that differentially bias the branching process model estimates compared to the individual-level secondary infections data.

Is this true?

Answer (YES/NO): NO